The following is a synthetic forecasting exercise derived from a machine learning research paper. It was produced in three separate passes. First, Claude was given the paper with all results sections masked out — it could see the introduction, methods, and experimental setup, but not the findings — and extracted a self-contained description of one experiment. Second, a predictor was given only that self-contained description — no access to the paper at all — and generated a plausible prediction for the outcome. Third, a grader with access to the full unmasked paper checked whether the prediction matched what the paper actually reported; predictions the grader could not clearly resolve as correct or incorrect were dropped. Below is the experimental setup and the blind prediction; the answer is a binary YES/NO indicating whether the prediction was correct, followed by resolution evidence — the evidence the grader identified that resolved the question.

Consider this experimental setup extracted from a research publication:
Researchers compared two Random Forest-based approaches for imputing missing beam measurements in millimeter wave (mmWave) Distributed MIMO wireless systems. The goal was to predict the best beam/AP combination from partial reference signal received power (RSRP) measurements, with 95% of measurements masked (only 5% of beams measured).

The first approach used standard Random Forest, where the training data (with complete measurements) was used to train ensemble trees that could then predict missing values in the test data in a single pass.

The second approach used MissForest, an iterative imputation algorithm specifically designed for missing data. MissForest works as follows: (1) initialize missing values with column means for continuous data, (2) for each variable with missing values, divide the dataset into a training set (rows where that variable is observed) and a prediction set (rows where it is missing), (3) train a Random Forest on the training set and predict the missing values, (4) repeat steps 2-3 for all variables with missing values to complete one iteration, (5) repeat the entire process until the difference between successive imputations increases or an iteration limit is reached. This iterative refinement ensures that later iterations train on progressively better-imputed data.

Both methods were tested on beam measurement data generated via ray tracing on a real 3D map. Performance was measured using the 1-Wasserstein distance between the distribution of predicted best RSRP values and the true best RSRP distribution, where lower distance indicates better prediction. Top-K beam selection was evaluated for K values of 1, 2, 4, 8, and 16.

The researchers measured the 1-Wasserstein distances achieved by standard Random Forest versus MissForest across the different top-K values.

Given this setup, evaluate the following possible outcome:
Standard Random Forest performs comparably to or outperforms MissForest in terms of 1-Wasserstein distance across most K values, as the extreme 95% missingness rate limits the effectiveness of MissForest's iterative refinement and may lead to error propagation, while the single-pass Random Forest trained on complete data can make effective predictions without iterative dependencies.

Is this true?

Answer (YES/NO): YES